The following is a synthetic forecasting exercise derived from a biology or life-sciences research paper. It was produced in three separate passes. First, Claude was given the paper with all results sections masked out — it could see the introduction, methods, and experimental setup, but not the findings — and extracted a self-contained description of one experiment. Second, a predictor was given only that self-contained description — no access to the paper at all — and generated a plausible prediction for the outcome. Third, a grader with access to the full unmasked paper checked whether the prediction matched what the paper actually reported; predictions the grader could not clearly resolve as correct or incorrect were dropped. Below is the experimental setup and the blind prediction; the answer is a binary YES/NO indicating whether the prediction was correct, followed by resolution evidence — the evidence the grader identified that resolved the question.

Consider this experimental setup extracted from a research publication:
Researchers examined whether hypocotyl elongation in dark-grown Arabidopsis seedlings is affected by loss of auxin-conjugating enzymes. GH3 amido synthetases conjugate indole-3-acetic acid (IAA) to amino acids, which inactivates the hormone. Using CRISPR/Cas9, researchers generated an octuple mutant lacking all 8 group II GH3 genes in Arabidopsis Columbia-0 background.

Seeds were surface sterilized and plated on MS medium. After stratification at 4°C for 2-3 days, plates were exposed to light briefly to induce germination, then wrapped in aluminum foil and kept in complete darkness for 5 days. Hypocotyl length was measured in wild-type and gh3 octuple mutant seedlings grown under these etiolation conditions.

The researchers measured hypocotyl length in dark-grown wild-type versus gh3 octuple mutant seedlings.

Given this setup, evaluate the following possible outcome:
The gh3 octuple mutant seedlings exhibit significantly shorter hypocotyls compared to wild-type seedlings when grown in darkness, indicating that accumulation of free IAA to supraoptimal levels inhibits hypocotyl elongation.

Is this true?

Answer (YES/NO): YES